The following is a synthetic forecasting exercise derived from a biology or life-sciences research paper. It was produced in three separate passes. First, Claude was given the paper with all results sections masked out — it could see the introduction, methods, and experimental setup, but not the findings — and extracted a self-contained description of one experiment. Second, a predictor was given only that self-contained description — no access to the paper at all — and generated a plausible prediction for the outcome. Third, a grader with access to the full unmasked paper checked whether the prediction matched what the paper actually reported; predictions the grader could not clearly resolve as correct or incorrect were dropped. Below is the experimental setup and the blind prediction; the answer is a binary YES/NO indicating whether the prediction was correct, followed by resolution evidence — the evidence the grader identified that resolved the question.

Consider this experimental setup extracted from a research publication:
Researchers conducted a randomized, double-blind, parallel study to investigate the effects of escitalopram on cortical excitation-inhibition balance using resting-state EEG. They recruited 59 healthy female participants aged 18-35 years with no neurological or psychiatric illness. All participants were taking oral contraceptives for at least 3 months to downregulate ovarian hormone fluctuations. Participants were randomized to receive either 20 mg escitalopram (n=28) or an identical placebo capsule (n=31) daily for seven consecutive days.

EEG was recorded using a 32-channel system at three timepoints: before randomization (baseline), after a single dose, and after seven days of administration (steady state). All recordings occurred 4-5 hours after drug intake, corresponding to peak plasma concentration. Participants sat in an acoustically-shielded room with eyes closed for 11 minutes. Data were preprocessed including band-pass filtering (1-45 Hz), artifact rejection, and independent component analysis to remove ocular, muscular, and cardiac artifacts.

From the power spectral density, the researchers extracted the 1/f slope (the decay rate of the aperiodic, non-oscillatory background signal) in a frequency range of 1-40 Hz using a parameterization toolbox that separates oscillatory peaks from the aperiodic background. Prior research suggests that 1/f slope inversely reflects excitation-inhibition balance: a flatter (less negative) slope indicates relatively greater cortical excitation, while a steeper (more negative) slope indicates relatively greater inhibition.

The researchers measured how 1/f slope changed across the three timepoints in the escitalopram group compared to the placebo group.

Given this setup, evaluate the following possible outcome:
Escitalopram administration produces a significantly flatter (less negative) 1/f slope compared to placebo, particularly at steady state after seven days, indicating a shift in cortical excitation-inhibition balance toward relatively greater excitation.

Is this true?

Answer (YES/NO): NO